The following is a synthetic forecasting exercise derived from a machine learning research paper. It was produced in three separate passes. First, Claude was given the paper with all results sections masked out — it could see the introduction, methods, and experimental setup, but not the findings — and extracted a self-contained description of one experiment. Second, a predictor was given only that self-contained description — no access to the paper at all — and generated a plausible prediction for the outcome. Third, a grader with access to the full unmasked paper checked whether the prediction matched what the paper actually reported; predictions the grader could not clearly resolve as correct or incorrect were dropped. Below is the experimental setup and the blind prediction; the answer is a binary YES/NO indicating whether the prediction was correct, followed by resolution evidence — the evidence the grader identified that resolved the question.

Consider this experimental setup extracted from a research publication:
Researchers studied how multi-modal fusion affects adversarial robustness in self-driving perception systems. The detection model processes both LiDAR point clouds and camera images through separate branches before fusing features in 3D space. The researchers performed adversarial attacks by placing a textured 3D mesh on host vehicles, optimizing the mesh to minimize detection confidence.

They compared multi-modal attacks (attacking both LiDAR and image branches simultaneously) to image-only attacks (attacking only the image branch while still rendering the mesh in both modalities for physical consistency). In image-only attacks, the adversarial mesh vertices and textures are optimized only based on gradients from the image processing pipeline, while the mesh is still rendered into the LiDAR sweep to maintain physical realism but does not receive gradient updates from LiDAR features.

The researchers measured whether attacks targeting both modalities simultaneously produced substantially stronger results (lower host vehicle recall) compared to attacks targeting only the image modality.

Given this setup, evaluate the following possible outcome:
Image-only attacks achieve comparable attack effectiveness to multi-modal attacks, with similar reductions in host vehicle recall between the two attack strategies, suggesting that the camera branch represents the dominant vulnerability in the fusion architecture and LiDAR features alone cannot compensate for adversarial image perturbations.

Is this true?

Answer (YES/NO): YES